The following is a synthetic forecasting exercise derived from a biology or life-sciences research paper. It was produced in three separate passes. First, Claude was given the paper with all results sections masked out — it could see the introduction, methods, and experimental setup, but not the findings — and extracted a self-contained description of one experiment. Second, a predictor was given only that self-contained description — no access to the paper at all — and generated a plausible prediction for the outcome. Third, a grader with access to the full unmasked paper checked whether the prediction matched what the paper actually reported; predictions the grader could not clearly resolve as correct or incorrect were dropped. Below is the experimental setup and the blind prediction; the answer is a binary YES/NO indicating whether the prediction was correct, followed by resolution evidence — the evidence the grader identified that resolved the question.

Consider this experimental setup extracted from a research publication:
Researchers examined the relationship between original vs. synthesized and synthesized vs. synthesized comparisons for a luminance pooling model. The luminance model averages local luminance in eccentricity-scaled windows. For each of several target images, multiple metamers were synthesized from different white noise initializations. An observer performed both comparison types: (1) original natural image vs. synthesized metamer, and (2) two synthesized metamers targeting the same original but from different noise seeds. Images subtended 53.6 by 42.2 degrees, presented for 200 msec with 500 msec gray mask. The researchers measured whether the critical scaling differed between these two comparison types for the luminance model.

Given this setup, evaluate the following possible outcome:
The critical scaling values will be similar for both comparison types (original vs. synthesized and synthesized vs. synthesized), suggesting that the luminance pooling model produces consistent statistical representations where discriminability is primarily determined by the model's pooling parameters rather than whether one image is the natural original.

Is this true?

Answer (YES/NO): NO